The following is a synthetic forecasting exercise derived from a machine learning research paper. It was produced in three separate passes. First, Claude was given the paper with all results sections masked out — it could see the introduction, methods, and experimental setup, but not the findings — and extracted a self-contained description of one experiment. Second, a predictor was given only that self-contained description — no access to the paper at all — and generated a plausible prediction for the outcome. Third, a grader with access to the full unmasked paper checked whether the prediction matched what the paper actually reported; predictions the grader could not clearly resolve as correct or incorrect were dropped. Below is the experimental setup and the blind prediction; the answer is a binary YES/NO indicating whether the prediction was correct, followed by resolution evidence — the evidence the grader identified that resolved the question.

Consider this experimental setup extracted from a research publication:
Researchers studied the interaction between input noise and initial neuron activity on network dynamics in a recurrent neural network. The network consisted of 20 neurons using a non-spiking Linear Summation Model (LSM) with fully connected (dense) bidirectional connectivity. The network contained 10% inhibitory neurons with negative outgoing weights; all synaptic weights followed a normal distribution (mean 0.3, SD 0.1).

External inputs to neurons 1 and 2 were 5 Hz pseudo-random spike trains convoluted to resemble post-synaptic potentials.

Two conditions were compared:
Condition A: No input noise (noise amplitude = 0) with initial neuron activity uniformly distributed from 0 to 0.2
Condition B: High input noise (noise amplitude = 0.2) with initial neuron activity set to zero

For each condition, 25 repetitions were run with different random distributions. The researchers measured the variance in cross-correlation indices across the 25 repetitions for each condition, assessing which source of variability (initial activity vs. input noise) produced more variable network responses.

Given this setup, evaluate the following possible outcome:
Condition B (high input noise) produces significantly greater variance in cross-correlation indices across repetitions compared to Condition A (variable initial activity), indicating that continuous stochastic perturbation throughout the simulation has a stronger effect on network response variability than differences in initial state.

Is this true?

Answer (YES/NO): NO